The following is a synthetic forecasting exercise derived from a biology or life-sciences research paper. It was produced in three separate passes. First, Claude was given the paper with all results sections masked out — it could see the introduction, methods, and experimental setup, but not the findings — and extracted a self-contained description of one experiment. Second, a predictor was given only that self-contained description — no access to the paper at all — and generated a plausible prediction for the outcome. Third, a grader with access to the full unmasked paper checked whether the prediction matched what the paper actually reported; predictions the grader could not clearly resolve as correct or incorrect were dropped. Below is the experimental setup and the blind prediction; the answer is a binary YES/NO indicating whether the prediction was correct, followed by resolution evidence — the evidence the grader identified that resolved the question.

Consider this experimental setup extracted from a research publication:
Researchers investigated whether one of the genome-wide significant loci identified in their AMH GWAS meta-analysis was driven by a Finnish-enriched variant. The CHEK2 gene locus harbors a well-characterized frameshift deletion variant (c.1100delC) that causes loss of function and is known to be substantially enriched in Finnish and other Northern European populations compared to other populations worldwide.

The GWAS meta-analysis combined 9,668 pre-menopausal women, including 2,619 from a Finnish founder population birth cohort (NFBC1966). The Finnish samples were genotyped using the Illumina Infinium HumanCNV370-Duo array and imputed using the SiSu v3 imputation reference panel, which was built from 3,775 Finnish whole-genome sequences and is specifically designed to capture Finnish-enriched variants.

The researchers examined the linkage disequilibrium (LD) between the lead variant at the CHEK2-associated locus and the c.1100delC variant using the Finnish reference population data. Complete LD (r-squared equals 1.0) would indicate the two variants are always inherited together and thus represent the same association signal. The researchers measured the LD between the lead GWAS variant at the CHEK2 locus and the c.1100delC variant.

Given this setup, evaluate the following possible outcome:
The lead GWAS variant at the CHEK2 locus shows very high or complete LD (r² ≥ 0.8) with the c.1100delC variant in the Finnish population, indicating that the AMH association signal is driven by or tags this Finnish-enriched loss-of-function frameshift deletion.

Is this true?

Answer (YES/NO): YES